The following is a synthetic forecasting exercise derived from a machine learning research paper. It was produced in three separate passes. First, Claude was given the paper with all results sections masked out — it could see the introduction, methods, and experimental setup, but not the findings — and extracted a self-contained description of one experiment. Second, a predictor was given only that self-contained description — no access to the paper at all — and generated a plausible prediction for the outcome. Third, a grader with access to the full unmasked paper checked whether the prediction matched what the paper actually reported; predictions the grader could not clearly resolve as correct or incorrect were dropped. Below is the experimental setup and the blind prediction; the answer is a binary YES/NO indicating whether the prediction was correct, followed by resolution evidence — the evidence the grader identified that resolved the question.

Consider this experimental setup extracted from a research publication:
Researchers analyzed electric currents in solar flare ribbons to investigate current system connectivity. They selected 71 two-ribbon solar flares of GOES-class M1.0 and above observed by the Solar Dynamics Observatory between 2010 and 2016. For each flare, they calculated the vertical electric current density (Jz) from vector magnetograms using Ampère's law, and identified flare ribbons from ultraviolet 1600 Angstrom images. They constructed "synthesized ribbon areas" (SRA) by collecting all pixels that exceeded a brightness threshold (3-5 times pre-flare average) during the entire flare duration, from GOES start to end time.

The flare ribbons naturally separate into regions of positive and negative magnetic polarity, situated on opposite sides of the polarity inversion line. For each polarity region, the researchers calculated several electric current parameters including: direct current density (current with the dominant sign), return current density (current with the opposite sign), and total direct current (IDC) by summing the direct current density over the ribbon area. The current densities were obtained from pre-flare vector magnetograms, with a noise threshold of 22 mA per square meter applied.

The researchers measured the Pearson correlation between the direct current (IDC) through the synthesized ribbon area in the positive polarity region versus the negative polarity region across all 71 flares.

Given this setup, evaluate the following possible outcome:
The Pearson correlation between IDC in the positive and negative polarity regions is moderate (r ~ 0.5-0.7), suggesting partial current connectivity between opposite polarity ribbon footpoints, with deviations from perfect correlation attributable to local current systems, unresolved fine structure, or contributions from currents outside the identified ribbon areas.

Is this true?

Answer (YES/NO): NO